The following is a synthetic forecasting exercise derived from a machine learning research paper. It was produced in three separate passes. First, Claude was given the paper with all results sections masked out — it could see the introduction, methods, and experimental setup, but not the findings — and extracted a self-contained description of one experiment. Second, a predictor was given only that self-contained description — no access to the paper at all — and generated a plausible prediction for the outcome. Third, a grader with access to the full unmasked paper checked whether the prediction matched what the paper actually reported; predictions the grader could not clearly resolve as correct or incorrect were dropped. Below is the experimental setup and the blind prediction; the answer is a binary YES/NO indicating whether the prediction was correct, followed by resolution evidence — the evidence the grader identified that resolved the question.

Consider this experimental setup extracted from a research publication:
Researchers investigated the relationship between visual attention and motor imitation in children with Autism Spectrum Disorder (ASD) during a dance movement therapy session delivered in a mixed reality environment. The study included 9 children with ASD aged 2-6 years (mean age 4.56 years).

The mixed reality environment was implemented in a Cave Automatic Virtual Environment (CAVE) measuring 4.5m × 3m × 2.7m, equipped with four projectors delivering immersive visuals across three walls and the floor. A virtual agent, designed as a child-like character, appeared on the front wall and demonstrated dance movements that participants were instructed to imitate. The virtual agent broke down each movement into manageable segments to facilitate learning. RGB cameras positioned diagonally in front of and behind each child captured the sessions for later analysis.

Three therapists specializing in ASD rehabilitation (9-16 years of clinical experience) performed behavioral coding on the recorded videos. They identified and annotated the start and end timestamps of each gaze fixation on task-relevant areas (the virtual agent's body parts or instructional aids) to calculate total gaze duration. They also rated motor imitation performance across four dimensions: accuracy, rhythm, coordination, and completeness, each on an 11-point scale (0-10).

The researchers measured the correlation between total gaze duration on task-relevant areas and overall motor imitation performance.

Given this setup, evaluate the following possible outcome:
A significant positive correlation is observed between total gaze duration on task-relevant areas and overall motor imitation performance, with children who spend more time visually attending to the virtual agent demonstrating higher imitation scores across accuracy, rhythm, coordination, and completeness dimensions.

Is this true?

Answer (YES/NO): NO